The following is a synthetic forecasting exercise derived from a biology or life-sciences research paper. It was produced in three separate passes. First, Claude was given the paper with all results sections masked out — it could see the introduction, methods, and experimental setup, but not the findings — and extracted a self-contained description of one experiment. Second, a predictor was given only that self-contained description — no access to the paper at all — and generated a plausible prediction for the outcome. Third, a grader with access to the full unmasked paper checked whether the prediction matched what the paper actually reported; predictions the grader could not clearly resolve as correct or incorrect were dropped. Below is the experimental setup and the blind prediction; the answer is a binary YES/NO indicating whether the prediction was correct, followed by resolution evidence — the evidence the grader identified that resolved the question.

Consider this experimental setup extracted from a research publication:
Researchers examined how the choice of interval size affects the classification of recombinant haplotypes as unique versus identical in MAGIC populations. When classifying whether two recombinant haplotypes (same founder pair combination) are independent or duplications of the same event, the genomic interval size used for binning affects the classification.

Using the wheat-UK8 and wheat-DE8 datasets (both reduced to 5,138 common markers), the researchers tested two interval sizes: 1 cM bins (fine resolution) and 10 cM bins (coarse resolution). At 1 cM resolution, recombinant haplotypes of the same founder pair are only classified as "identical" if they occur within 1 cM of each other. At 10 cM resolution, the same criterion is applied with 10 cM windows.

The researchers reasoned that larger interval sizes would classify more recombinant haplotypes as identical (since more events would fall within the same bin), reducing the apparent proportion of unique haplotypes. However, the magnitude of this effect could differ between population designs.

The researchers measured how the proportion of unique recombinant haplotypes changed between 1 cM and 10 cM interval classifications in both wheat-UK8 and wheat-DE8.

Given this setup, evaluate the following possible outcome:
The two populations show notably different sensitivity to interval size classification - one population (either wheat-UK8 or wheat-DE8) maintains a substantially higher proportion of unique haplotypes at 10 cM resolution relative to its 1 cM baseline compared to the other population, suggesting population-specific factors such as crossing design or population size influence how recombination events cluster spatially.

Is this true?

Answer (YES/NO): NO